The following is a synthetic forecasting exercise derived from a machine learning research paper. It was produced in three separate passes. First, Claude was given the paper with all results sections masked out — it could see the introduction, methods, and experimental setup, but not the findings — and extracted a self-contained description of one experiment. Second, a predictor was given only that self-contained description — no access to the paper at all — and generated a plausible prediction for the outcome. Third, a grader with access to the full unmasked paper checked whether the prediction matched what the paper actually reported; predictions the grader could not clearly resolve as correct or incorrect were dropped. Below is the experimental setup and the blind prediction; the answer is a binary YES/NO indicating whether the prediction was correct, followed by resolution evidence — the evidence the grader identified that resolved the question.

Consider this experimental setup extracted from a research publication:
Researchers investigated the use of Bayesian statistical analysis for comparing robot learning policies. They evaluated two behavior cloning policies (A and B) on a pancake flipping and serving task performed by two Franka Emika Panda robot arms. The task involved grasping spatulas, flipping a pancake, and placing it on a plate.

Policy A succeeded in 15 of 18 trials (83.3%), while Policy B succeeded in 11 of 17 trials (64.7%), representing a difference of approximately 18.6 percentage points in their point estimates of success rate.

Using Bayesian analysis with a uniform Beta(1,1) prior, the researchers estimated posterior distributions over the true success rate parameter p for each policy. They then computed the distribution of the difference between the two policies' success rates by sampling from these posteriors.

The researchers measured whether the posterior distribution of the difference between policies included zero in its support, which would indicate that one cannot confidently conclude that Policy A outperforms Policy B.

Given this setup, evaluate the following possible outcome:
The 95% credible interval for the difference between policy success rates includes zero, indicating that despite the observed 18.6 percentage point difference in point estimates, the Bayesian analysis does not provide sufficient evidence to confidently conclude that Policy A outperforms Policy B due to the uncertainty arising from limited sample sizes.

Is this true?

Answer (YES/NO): YES